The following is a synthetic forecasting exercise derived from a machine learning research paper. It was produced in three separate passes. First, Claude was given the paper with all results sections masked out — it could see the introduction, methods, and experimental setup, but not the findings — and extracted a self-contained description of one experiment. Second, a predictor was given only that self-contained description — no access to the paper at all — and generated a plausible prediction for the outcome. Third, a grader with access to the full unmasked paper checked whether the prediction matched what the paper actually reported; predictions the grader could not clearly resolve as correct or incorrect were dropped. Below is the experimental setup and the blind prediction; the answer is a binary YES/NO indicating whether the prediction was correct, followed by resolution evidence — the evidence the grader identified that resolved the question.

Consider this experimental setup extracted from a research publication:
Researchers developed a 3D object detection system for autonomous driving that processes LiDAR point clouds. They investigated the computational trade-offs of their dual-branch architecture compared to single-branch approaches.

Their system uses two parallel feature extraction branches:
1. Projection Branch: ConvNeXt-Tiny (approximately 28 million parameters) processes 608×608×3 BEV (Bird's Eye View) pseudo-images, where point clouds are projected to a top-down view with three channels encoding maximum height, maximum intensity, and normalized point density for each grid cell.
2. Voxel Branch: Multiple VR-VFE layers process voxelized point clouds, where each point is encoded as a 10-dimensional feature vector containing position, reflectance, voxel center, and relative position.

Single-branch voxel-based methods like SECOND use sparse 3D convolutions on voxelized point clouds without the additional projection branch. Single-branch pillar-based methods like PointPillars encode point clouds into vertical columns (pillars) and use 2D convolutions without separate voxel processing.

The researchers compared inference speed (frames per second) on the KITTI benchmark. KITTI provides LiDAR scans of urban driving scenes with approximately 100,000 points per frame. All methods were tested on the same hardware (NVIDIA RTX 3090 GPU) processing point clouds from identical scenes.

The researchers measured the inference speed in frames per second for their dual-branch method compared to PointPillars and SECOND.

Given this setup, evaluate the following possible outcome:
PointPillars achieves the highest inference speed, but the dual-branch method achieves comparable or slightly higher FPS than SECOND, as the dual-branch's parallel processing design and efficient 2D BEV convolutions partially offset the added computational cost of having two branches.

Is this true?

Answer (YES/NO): NO